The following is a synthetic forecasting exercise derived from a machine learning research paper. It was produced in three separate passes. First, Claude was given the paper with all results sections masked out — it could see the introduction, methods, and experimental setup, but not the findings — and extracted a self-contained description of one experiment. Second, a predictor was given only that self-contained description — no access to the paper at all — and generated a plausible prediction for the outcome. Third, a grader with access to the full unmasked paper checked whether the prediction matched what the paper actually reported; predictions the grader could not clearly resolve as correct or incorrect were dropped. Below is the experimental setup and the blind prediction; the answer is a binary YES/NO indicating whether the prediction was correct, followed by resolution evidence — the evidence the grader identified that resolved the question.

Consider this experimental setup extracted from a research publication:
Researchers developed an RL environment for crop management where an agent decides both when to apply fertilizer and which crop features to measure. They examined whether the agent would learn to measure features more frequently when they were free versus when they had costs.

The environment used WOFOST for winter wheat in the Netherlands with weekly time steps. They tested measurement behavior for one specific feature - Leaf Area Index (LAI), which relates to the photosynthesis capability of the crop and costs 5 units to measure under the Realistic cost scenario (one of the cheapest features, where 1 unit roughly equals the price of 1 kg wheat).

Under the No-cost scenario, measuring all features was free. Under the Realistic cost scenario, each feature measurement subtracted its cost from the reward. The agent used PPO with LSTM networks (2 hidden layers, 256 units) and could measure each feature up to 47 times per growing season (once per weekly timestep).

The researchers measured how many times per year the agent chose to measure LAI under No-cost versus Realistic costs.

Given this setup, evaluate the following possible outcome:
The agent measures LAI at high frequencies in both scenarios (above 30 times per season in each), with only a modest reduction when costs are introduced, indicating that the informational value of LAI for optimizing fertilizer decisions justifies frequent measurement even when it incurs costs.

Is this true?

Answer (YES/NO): NO